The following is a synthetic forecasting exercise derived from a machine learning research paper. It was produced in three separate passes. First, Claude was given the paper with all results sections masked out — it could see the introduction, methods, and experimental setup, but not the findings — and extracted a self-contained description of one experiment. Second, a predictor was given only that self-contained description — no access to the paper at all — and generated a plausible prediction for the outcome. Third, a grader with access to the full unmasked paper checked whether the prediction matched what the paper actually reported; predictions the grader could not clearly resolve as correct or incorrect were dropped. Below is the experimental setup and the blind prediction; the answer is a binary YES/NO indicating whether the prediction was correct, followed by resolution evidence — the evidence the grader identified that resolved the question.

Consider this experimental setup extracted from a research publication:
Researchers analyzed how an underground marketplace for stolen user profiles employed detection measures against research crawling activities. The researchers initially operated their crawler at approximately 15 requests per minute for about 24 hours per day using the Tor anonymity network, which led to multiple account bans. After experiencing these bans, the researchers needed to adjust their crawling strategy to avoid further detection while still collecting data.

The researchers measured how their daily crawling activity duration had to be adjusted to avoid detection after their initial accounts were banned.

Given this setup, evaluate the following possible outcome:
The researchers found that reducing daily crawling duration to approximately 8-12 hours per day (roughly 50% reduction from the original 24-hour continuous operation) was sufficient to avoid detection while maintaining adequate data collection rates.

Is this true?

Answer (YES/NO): NO